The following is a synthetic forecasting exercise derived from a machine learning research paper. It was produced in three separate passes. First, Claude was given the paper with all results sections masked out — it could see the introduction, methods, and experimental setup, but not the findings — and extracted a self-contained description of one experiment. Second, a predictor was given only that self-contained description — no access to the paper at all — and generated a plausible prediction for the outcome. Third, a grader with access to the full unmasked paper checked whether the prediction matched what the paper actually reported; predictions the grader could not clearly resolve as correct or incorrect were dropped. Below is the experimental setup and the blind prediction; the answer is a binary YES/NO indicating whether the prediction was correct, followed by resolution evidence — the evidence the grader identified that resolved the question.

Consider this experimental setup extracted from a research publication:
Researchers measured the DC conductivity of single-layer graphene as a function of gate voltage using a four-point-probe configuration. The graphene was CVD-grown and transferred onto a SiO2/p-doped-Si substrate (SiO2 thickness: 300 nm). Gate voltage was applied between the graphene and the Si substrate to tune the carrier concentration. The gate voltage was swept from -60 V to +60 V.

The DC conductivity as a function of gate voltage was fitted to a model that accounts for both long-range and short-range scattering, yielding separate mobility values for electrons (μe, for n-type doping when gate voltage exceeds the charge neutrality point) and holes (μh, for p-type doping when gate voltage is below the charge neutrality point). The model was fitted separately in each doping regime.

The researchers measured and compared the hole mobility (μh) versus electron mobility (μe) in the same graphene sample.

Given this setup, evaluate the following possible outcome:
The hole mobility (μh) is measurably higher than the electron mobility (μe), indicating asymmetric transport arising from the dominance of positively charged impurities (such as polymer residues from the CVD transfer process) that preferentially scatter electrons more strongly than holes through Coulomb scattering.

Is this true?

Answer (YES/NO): YES